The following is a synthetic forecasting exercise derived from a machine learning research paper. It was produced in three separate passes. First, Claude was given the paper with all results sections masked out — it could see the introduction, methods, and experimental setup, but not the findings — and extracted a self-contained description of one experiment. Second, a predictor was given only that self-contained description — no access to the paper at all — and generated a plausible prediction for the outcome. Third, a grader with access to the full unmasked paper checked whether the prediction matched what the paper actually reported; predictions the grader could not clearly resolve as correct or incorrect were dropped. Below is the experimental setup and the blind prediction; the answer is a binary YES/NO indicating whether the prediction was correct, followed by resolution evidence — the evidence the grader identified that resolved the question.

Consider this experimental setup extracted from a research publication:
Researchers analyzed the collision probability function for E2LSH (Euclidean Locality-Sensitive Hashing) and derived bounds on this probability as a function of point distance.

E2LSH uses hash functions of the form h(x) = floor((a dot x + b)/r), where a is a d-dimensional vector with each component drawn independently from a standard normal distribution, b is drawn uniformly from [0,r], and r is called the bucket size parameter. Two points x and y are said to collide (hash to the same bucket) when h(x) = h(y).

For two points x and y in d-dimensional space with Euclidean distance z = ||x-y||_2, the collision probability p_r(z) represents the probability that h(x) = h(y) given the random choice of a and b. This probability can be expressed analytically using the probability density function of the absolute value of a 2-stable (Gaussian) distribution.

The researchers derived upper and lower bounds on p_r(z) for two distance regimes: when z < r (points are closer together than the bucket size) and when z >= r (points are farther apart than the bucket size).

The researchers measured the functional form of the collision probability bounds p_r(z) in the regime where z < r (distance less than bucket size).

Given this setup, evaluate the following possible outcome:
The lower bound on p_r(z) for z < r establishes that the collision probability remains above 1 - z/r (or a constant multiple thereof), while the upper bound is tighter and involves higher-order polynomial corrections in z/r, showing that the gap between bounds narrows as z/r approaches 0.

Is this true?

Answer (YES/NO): NO